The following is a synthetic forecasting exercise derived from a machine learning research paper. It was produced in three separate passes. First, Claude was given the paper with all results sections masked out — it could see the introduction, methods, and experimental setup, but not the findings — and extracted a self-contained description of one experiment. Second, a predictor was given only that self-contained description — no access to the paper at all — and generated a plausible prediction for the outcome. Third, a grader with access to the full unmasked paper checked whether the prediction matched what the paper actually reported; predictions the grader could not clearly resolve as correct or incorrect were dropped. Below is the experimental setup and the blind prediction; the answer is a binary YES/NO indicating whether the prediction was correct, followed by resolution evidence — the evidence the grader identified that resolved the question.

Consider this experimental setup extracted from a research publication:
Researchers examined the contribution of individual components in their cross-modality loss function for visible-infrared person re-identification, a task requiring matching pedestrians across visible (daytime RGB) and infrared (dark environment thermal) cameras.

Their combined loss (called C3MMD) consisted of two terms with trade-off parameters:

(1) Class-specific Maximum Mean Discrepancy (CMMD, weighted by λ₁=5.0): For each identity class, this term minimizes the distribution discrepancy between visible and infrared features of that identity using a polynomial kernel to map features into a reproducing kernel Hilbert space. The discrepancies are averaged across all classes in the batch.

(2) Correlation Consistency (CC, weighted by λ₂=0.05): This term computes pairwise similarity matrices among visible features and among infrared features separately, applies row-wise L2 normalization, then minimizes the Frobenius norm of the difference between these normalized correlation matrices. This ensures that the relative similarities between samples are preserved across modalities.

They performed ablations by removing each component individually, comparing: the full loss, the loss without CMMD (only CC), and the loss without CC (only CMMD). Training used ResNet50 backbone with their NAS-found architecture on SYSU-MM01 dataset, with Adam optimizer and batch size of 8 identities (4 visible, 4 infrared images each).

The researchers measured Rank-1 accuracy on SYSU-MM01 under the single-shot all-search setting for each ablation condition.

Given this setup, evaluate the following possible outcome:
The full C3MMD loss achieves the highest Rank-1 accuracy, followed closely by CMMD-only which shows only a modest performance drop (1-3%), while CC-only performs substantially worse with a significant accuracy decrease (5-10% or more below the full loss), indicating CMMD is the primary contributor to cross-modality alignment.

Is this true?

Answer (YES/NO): NO